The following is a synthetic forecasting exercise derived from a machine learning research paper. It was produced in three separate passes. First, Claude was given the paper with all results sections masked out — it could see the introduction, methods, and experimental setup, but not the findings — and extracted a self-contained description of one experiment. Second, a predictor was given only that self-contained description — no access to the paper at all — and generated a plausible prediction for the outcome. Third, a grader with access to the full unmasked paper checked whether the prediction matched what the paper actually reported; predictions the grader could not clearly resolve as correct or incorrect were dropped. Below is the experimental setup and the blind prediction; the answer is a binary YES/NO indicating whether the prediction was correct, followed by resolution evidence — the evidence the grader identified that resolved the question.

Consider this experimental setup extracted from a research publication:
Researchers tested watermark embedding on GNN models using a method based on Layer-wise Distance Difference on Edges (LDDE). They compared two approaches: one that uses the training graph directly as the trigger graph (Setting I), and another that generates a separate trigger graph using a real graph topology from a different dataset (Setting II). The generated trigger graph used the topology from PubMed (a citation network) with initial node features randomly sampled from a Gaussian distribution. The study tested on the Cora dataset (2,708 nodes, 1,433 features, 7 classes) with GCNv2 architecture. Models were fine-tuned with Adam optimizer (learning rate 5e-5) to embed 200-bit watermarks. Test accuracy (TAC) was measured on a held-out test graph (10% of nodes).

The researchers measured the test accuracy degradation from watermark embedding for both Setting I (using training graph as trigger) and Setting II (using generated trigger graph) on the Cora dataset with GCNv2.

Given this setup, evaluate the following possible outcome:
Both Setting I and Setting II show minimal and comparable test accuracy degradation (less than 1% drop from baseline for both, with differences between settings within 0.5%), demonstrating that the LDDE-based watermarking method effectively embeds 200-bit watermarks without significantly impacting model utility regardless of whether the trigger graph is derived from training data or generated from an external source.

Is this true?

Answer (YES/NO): NO